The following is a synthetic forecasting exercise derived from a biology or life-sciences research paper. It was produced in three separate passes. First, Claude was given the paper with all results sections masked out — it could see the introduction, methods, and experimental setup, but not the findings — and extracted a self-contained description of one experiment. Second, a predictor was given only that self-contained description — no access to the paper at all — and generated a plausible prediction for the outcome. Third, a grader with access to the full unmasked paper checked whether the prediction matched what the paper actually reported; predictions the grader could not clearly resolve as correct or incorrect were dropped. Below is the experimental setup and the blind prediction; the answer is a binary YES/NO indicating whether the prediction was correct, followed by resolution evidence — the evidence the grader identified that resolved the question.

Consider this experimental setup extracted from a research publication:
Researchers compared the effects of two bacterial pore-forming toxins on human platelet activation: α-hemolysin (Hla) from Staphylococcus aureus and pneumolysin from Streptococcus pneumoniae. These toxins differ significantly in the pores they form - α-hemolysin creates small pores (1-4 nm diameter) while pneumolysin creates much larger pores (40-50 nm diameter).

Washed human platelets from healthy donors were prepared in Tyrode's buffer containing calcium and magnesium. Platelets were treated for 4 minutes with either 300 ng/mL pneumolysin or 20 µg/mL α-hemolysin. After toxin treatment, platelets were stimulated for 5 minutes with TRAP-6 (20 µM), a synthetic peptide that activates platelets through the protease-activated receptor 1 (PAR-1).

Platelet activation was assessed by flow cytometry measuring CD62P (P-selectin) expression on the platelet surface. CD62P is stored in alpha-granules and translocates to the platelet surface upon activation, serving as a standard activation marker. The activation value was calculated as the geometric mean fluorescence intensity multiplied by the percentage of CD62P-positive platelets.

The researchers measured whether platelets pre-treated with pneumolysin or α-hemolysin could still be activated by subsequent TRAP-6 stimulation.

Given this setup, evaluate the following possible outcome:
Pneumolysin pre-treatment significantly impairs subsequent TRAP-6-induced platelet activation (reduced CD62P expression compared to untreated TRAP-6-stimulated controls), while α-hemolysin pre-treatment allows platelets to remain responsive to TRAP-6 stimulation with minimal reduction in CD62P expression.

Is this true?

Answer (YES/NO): NO